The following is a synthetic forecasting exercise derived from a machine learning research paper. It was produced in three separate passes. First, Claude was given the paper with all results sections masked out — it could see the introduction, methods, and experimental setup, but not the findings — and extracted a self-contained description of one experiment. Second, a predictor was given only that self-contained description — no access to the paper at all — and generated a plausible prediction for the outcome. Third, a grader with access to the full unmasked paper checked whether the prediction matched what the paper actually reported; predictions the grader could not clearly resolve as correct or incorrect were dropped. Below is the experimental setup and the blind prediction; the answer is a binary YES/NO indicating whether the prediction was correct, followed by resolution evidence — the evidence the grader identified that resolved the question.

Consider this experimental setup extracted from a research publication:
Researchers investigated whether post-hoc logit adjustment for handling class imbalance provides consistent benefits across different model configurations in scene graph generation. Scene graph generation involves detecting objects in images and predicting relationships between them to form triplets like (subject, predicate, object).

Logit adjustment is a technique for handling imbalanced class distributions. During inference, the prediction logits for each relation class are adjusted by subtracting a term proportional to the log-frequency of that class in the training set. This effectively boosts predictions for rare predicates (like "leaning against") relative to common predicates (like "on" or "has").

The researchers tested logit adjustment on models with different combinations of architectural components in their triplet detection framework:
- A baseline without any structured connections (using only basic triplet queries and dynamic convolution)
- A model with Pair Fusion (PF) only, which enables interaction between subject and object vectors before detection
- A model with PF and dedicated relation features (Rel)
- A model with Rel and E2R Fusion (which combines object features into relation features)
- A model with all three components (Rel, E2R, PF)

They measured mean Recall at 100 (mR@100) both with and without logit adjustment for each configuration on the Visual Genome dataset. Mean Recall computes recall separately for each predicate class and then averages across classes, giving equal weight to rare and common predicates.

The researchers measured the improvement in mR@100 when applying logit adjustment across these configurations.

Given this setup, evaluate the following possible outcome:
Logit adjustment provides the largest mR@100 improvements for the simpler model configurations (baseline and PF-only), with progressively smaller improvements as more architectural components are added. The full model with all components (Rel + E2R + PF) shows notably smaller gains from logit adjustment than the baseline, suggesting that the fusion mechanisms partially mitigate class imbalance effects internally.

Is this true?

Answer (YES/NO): NO